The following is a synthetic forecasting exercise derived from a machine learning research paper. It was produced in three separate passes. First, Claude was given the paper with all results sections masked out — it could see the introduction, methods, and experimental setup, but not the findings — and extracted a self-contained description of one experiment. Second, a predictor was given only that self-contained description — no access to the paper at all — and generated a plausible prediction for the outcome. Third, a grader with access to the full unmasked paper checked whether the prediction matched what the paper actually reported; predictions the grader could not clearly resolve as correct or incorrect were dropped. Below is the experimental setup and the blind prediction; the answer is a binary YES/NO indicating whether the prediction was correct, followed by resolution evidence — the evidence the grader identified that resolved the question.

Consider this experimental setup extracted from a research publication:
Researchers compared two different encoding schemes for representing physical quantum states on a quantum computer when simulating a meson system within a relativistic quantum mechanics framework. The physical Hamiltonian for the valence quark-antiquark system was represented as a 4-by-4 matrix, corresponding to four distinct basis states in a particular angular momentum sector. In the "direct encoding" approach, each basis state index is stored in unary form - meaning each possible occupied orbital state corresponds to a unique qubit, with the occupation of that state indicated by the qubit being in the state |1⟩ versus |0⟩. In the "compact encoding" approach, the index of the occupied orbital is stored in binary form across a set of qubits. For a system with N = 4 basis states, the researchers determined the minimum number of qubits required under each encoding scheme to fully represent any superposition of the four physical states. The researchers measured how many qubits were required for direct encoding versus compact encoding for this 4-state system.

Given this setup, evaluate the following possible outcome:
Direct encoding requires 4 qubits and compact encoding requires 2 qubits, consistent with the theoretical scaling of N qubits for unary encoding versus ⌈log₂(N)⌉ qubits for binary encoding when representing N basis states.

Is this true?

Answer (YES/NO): YES